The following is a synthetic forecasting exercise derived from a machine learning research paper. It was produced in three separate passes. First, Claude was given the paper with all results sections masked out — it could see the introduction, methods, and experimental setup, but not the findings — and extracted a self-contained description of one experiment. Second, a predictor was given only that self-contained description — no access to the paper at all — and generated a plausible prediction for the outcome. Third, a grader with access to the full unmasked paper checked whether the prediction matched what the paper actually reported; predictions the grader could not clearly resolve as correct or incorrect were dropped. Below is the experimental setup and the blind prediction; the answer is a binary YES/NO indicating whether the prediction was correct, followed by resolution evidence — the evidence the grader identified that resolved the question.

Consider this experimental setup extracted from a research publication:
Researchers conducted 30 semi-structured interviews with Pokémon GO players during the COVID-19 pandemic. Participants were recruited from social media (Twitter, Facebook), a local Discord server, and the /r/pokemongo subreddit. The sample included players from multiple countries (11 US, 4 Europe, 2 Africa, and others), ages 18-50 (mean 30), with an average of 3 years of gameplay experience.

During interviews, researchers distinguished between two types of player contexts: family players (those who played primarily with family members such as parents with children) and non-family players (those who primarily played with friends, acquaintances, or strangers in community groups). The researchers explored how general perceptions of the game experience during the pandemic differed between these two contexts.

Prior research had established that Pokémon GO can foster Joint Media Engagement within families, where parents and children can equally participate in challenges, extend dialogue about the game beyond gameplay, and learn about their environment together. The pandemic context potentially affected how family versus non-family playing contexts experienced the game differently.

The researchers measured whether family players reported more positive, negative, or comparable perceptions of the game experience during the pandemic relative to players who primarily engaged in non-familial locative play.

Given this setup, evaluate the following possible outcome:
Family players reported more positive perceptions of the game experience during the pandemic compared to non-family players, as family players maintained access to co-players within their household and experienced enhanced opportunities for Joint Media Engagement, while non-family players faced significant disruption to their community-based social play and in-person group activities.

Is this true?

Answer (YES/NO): YES